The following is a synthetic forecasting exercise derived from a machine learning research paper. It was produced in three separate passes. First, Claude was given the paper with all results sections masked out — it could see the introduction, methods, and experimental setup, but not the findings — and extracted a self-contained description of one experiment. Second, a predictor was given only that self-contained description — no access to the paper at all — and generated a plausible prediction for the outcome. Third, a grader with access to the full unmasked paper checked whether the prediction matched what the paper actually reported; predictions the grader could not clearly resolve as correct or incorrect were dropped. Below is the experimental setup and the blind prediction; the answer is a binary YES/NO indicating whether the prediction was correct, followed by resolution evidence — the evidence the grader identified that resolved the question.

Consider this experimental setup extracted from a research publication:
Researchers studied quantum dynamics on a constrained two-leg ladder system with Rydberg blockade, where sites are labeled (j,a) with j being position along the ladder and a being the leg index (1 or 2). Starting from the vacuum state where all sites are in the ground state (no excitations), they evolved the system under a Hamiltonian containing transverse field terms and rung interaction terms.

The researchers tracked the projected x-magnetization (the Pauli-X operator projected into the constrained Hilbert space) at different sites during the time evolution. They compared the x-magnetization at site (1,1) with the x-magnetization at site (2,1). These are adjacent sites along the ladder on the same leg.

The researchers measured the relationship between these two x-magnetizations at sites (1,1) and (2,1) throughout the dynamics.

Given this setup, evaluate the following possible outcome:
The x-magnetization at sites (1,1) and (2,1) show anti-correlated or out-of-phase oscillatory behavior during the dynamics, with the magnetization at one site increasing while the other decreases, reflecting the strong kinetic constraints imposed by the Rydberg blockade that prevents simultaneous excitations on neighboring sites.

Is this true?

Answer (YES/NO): YES